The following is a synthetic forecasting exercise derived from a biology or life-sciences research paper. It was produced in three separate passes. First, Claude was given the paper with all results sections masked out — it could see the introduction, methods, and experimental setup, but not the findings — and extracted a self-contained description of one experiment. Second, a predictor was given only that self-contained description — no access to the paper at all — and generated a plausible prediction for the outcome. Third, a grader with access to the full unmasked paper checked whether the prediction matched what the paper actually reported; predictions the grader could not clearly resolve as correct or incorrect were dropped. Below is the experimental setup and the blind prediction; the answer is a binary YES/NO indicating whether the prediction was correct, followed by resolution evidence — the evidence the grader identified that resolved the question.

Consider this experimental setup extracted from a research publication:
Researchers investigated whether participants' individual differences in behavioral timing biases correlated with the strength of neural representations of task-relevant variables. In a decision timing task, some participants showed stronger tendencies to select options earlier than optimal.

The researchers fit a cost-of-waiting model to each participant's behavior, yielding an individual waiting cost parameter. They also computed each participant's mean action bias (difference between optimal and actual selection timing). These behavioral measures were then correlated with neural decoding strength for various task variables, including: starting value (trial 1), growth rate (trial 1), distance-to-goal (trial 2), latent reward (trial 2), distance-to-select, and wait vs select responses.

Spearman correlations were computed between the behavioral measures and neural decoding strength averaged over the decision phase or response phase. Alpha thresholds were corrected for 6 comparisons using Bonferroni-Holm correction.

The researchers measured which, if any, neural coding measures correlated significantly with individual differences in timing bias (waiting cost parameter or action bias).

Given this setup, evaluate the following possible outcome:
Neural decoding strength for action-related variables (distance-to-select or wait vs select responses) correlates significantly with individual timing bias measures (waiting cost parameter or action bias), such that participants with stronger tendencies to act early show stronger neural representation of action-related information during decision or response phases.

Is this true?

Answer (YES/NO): NO